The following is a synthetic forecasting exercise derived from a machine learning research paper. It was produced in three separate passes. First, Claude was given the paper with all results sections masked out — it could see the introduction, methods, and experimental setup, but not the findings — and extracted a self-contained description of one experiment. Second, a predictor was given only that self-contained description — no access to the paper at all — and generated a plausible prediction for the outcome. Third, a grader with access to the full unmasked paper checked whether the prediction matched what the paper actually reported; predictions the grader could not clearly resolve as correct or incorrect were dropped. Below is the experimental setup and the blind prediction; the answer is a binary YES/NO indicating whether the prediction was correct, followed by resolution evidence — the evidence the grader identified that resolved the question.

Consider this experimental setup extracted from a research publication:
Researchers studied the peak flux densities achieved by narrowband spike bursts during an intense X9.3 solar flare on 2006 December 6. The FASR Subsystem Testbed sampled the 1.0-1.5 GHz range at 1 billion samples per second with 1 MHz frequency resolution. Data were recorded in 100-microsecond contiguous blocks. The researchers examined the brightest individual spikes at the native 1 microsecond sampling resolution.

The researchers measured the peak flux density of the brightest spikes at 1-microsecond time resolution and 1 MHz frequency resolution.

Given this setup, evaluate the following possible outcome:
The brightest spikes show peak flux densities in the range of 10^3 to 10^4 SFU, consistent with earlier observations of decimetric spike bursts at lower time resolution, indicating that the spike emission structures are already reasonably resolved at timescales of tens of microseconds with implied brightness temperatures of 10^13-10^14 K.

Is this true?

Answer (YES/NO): NO